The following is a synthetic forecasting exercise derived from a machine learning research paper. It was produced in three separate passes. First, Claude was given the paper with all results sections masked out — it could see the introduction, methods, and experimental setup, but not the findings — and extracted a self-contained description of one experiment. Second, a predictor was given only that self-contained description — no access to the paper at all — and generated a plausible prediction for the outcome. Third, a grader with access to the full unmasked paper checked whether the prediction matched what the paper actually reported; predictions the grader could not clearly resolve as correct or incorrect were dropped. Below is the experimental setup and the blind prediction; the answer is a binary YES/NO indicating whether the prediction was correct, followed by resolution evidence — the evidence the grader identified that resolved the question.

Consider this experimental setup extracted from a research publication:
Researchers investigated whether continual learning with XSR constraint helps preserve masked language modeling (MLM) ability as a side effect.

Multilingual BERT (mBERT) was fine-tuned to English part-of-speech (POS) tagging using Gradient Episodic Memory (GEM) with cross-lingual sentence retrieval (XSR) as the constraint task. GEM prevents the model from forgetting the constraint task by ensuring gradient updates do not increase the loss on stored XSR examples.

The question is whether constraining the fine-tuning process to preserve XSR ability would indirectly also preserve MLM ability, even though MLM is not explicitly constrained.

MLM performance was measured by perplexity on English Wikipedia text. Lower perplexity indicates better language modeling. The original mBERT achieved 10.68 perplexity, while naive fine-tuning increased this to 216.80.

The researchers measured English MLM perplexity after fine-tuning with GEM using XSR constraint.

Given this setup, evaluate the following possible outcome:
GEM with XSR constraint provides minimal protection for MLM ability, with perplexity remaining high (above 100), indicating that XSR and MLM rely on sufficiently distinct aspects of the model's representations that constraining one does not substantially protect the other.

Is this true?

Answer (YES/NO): YES